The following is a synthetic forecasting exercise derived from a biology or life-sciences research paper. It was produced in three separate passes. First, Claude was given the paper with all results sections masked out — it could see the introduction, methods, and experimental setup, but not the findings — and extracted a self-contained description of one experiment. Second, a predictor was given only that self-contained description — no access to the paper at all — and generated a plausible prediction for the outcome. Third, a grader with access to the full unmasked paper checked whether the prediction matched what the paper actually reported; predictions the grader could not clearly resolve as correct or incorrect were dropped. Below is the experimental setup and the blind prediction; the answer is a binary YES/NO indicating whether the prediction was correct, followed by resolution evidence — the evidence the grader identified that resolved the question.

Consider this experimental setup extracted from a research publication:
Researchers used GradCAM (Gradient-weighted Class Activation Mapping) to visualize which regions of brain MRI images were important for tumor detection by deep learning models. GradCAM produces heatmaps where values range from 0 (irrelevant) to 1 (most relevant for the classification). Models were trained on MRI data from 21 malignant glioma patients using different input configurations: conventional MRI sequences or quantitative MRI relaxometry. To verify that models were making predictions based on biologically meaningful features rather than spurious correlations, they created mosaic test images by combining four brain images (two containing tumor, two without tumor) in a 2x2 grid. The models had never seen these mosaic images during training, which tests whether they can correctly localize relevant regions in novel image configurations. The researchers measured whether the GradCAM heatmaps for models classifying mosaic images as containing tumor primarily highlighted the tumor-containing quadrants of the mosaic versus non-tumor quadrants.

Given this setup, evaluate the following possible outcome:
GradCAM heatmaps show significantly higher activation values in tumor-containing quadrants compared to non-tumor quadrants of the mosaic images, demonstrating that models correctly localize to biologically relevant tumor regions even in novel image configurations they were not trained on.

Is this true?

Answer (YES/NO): NO